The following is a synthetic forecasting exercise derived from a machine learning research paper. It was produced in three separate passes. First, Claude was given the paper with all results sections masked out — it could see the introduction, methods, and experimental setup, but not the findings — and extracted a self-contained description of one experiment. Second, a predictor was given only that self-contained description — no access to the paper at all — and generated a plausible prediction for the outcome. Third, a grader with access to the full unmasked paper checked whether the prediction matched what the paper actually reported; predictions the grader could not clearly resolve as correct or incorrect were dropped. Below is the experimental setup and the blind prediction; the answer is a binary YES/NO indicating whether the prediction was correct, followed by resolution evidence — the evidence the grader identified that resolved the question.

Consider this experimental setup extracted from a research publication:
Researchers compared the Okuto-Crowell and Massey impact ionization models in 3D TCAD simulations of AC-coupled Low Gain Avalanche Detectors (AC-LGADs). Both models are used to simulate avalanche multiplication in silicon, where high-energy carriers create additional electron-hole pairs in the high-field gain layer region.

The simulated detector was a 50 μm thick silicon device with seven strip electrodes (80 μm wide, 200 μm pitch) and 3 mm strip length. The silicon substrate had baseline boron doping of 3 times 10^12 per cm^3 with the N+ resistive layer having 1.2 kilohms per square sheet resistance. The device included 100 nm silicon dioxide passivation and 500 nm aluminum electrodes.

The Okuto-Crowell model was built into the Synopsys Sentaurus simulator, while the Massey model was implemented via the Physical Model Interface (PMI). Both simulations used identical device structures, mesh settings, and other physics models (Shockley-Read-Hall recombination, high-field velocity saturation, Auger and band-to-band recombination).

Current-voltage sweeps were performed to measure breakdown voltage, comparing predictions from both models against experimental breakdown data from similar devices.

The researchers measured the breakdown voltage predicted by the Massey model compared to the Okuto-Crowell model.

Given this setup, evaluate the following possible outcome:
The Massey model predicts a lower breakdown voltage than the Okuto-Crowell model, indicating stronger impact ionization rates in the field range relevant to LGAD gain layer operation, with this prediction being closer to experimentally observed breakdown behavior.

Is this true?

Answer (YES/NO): NO